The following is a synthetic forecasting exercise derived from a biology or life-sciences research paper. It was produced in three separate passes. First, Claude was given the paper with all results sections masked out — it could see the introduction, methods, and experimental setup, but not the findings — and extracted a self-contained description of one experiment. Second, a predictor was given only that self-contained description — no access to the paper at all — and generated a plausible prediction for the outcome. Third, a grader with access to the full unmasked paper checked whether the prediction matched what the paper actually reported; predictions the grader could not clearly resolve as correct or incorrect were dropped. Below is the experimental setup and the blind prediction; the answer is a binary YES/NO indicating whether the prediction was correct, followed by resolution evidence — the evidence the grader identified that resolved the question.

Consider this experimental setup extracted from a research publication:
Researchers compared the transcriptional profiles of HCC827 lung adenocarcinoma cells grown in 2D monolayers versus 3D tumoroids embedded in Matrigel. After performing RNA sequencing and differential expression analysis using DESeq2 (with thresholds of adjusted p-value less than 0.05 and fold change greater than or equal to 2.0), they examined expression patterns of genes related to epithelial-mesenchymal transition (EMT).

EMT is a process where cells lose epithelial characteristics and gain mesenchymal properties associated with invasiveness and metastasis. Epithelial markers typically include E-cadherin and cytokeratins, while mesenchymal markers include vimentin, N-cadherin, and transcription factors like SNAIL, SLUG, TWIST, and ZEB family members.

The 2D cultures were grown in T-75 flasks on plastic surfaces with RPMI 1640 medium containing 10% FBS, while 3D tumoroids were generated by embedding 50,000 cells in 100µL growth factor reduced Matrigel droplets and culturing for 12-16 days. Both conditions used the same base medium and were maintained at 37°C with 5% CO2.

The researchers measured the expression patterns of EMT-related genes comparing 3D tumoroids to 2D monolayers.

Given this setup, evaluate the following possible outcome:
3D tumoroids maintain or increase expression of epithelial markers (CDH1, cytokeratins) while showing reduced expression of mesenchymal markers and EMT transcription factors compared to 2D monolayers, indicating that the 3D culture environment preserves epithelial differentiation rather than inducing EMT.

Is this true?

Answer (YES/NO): NO